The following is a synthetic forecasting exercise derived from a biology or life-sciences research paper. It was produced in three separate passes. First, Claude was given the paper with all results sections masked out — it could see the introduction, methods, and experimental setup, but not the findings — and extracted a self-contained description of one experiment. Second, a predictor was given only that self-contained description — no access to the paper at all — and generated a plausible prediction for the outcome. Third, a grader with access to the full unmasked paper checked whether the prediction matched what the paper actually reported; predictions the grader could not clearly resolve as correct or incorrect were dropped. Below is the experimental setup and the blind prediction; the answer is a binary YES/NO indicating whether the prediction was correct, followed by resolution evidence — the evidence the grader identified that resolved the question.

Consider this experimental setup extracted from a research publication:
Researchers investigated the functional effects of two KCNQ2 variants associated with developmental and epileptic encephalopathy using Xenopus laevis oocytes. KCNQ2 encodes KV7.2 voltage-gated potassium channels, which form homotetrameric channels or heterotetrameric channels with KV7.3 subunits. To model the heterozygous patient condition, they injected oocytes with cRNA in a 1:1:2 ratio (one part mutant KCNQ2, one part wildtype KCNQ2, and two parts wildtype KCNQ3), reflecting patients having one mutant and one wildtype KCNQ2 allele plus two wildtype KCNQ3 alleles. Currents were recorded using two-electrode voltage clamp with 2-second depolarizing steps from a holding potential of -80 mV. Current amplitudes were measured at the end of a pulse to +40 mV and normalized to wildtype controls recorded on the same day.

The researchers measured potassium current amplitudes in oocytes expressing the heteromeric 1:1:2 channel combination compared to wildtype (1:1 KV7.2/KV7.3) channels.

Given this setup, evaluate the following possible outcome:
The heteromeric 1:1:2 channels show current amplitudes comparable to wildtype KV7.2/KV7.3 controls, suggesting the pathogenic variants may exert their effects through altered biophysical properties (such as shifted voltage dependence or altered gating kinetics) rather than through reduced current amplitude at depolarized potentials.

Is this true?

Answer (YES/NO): NO